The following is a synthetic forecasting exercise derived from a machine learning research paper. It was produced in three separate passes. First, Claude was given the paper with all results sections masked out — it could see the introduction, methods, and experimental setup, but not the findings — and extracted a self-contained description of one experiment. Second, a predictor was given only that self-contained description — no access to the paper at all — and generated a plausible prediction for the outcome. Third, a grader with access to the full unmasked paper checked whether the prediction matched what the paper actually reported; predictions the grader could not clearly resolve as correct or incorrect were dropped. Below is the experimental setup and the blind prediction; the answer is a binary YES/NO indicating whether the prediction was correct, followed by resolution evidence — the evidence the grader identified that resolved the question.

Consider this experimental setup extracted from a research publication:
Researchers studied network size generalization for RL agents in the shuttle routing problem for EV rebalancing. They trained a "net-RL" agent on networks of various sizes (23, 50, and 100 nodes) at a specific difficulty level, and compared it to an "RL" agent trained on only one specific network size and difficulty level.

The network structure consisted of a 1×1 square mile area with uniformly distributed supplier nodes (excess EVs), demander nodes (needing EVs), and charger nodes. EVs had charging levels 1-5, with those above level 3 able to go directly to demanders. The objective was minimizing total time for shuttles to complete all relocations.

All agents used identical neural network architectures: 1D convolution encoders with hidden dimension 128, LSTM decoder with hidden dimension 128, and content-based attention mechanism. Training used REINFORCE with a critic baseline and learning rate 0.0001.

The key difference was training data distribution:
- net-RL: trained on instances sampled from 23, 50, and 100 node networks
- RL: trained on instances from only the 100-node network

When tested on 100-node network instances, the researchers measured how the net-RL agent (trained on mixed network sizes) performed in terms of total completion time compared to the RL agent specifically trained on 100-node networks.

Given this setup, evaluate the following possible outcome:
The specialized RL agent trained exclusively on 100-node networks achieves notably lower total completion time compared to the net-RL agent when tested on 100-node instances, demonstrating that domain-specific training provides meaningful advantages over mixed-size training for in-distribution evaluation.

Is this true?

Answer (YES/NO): NO